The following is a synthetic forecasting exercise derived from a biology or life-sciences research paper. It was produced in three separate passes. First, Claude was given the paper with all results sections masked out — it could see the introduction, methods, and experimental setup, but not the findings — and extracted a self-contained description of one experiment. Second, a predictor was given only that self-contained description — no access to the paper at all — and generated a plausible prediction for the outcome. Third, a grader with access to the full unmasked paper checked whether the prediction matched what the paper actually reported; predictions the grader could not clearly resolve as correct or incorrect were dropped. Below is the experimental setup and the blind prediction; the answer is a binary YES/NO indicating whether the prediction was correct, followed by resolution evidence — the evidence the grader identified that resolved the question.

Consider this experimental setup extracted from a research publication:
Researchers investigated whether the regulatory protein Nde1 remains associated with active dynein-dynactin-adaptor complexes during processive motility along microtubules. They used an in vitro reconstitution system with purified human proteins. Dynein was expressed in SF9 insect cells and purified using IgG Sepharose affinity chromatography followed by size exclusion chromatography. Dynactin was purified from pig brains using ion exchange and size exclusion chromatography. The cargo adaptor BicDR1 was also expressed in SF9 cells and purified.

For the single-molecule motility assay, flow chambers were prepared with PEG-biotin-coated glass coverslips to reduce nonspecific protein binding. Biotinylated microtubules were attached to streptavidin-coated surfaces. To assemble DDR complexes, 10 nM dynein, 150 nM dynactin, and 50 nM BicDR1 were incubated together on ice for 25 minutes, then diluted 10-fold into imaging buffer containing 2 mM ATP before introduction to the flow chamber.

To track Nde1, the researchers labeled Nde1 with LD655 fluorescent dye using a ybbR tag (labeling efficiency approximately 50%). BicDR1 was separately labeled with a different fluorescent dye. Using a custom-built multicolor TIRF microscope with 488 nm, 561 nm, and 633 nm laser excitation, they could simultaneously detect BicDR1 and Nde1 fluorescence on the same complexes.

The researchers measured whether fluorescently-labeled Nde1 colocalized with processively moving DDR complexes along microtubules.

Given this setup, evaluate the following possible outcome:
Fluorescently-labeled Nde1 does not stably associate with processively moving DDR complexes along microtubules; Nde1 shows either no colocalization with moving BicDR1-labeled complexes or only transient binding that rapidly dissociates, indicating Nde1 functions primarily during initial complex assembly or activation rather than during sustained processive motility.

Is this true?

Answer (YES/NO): YES